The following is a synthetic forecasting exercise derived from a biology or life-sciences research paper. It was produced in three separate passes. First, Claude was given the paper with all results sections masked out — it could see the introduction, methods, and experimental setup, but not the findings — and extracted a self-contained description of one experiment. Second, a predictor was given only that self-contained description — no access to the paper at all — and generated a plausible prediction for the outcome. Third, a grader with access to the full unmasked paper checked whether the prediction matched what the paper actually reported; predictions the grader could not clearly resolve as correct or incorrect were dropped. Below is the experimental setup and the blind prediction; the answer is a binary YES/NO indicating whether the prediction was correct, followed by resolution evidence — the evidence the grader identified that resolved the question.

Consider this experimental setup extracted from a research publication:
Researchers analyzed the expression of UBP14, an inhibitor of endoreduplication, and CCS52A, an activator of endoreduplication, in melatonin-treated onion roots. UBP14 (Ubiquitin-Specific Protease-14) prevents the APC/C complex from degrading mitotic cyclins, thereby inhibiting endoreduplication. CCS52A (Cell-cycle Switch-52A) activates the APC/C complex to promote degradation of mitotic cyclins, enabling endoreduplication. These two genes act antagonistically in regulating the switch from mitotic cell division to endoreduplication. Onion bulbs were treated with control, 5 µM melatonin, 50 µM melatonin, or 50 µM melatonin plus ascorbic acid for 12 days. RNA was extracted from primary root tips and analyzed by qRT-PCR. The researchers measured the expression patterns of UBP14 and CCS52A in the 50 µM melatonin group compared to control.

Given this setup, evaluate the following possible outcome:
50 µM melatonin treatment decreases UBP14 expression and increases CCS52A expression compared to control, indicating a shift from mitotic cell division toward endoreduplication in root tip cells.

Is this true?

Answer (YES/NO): YES